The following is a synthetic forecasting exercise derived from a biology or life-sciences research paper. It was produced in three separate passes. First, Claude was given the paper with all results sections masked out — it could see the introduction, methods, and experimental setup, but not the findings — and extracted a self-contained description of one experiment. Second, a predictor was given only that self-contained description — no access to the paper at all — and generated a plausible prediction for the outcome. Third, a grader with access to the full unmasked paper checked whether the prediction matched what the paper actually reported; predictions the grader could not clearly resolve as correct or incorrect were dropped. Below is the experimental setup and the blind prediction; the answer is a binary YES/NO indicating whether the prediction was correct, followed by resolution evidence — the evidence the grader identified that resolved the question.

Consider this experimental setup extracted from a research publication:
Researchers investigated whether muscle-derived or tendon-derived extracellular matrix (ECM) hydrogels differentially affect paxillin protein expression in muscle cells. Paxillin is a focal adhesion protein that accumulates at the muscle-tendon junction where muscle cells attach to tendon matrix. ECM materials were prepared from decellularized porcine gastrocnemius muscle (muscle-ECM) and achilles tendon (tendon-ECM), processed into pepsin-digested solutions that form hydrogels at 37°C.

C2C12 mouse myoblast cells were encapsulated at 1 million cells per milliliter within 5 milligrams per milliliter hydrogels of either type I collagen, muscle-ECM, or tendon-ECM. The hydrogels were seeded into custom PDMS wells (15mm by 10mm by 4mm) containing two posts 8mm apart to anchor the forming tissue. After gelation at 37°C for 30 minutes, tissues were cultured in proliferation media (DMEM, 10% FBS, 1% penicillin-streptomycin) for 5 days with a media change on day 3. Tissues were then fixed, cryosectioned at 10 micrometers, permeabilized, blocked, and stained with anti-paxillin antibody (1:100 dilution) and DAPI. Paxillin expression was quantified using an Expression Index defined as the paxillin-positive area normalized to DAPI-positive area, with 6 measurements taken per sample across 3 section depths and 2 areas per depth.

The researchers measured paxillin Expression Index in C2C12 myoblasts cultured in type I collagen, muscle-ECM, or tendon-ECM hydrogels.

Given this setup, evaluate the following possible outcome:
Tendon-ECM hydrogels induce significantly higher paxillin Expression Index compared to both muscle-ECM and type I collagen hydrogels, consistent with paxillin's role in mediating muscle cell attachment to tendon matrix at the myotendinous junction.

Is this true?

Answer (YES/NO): NO